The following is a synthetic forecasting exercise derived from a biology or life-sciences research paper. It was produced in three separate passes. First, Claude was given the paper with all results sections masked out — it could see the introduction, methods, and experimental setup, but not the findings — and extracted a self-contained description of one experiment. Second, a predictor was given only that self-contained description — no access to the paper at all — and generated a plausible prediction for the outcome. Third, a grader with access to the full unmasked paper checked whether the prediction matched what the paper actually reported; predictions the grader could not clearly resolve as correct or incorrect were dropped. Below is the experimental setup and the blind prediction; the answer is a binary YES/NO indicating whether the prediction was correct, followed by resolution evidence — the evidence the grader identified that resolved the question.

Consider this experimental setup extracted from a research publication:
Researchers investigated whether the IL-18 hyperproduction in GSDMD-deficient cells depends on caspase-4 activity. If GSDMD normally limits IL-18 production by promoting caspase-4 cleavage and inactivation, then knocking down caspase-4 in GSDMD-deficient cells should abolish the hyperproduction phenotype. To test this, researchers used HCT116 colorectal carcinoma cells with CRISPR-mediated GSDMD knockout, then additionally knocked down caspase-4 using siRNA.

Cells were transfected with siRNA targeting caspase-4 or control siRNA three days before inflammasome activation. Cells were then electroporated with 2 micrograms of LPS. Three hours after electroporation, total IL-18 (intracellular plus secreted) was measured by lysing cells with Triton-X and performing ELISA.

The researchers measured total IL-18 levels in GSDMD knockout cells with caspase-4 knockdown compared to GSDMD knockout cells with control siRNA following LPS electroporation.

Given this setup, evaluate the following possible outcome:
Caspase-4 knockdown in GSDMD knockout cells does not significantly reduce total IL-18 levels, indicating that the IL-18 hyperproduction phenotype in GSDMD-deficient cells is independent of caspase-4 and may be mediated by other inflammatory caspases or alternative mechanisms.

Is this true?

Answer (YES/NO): NO